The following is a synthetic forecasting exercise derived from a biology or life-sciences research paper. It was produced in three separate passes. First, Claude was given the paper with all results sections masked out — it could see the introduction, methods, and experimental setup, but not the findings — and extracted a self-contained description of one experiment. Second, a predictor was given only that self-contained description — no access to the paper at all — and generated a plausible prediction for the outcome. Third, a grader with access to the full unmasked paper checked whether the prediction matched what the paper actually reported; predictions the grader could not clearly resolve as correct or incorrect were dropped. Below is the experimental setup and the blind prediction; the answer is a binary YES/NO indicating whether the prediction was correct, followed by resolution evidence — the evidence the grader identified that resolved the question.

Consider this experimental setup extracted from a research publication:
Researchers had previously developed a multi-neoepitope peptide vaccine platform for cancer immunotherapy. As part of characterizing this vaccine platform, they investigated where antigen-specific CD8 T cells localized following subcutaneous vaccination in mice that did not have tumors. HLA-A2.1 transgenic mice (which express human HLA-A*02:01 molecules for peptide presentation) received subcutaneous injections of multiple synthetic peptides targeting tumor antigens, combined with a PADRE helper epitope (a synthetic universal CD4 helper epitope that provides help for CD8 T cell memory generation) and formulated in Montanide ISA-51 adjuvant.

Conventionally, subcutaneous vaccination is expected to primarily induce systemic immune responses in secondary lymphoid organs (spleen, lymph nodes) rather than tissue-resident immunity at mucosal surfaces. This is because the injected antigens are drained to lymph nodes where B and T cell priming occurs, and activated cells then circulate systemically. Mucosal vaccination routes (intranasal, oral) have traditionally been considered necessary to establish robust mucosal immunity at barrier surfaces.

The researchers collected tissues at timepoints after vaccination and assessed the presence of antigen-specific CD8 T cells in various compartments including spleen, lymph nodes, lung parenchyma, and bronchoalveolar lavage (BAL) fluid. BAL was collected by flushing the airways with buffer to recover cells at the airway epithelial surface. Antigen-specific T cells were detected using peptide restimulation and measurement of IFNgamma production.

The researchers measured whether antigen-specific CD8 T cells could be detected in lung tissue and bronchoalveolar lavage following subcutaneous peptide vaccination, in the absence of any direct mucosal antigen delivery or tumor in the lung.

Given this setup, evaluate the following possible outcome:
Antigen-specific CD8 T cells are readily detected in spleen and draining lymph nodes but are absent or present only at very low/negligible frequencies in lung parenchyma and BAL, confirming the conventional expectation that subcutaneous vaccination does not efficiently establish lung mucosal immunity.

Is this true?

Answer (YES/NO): NO